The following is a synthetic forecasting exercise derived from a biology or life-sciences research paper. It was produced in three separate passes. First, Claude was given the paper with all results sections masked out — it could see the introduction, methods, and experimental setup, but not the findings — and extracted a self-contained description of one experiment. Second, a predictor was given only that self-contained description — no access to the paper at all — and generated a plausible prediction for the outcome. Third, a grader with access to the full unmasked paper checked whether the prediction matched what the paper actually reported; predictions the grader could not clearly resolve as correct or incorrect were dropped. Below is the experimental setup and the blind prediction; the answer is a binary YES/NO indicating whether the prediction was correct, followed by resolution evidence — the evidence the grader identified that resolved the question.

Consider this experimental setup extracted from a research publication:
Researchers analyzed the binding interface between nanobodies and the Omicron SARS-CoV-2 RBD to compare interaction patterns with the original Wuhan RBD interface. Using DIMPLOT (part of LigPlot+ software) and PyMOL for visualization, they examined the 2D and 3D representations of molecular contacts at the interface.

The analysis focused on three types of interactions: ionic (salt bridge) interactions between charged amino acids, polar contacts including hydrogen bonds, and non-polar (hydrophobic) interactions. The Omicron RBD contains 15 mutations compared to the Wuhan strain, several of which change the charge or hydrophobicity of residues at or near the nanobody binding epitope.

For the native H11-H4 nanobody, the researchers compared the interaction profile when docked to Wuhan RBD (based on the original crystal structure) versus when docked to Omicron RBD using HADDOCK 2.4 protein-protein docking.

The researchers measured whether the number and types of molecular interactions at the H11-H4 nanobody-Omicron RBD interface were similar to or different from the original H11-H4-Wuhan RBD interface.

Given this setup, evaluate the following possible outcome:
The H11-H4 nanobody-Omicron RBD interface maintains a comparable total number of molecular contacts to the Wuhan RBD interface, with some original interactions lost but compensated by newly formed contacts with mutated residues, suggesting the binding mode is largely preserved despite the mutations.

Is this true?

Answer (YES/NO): NO